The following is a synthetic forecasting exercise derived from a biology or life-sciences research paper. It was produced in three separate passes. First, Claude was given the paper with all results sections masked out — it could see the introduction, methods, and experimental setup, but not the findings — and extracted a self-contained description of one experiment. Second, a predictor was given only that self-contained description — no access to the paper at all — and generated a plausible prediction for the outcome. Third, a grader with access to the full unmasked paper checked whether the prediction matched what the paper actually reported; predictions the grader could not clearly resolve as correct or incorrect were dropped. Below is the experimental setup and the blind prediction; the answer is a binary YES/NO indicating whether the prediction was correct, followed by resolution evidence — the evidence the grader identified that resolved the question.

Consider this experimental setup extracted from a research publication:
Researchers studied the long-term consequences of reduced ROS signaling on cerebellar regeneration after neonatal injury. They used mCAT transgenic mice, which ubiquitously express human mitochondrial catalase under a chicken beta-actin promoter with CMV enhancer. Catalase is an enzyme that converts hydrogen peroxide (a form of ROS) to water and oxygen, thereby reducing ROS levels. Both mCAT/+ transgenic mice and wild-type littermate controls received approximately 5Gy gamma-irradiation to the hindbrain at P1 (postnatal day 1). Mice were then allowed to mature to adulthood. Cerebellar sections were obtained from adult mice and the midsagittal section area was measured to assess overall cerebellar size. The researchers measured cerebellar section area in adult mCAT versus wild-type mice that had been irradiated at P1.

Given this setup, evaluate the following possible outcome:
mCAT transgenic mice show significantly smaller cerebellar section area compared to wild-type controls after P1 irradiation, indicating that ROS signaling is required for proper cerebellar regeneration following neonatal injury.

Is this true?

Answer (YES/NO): YES